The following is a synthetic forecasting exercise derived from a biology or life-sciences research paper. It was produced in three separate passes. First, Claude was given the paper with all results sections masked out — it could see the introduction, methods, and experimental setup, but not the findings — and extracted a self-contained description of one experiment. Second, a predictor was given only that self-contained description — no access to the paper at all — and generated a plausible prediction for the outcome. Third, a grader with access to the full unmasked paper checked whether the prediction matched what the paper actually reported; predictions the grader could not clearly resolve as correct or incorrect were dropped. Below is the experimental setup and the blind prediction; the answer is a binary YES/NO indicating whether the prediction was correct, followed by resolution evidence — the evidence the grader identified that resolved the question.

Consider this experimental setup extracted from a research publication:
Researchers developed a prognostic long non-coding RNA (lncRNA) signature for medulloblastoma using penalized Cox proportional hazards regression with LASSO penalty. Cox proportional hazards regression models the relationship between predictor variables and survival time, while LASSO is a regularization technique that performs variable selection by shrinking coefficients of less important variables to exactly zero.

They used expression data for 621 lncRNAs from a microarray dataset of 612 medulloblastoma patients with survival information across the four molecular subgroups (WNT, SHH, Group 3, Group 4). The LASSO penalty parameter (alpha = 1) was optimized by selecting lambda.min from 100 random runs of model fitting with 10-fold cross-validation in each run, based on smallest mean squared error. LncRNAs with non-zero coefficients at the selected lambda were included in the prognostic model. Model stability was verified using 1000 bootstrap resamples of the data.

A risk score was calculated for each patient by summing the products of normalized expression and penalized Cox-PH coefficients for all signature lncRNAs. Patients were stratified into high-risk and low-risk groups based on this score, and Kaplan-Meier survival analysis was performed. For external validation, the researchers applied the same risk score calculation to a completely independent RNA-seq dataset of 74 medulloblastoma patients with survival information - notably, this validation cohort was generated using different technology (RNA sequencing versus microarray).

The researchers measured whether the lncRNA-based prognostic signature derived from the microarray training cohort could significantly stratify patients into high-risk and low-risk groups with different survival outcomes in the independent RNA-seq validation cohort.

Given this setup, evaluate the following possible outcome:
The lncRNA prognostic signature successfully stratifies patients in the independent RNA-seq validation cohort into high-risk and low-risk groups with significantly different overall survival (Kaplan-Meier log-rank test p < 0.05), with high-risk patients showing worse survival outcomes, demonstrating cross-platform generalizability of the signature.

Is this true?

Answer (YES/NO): YES